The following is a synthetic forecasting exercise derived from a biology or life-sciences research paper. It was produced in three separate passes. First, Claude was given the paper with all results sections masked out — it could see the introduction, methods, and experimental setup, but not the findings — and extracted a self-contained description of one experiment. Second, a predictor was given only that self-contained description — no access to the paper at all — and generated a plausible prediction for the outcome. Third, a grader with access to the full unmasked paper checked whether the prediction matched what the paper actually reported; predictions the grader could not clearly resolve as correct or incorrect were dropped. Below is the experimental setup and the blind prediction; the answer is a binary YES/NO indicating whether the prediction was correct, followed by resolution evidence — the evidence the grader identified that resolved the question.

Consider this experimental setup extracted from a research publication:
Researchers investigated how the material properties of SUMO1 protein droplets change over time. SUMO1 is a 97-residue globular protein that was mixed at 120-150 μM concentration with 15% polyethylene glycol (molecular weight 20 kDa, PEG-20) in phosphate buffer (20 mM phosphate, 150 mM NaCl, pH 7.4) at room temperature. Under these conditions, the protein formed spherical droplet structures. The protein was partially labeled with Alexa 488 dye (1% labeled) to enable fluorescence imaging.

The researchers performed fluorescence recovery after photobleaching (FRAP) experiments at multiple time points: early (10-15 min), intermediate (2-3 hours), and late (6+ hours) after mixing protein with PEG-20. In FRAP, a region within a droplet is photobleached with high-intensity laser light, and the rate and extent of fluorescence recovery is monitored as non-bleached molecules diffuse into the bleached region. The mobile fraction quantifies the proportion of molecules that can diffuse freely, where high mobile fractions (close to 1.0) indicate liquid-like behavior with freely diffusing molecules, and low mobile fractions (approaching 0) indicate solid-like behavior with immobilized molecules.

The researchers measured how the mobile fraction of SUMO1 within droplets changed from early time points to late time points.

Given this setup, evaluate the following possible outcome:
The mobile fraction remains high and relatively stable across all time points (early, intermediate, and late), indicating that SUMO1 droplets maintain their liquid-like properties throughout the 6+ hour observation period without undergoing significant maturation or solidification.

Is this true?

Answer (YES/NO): NO